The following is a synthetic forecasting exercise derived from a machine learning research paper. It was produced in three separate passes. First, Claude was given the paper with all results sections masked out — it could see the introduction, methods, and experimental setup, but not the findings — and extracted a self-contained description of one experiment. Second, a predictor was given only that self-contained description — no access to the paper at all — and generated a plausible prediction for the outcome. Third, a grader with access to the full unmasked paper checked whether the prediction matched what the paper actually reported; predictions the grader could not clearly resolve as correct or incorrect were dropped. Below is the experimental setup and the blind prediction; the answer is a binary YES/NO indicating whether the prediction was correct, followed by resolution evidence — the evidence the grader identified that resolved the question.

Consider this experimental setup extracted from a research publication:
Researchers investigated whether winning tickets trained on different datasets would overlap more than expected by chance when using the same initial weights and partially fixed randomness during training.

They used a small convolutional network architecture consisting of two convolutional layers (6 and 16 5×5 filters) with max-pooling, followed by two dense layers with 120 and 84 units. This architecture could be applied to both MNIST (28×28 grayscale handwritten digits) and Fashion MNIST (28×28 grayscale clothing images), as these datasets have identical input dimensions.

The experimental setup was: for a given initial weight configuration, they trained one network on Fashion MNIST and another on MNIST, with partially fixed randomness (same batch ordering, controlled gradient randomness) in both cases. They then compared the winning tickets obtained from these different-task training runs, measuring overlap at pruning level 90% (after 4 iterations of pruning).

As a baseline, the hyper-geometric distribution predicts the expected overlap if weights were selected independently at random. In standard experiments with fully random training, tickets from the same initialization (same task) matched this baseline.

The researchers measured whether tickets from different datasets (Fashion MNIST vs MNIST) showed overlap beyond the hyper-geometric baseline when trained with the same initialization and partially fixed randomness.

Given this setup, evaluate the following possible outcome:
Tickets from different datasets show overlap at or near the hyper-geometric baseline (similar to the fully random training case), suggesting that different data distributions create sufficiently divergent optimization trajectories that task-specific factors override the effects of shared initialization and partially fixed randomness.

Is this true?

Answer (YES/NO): NO